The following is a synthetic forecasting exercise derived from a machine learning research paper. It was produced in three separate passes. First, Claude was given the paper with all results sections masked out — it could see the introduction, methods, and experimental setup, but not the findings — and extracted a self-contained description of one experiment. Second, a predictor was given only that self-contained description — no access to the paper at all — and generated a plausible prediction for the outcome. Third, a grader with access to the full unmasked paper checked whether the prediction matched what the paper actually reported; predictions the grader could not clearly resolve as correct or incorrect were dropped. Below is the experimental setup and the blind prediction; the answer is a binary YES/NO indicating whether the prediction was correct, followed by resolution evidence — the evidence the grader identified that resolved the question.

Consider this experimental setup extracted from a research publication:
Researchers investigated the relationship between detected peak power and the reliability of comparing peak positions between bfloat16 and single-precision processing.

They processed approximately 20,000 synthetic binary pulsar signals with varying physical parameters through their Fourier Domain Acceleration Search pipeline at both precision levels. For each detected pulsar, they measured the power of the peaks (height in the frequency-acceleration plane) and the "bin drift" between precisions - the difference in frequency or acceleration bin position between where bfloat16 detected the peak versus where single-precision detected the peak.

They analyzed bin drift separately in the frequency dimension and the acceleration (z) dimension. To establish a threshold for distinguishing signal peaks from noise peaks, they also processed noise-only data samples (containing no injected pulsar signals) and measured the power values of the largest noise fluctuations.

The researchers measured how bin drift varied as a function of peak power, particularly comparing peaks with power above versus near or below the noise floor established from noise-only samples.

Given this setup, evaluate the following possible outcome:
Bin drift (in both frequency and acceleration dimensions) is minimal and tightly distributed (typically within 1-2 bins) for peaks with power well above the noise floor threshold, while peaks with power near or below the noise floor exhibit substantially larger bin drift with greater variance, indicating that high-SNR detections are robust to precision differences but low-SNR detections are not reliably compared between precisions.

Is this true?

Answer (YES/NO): YES